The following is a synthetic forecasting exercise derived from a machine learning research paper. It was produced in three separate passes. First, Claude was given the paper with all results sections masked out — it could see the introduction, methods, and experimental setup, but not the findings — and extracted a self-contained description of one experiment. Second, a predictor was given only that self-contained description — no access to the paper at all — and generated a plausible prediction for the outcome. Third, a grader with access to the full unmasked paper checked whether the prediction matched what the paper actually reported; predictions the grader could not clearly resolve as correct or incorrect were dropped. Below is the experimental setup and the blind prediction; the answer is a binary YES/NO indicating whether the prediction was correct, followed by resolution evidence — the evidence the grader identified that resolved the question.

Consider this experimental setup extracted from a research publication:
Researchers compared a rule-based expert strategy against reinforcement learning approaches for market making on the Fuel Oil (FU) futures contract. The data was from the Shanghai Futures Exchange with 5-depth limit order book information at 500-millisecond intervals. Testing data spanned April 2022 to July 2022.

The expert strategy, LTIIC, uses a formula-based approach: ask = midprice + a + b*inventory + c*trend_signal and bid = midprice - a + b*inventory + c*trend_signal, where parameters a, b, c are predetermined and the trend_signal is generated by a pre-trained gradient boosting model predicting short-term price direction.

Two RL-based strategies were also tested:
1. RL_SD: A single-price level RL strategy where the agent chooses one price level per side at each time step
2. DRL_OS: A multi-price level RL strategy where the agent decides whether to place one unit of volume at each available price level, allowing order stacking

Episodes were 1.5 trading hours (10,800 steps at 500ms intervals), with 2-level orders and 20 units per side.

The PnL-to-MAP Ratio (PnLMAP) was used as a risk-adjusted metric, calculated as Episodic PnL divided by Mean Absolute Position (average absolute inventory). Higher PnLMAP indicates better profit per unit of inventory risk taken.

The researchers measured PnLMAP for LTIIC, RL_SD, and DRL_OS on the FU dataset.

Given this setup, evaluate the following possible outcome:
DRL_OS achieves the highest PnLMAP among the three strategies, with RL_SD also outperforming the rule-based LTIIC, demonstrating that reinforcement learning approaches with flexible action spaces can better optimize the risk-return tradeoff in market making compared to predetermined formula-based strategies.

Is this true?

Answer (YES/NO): NO